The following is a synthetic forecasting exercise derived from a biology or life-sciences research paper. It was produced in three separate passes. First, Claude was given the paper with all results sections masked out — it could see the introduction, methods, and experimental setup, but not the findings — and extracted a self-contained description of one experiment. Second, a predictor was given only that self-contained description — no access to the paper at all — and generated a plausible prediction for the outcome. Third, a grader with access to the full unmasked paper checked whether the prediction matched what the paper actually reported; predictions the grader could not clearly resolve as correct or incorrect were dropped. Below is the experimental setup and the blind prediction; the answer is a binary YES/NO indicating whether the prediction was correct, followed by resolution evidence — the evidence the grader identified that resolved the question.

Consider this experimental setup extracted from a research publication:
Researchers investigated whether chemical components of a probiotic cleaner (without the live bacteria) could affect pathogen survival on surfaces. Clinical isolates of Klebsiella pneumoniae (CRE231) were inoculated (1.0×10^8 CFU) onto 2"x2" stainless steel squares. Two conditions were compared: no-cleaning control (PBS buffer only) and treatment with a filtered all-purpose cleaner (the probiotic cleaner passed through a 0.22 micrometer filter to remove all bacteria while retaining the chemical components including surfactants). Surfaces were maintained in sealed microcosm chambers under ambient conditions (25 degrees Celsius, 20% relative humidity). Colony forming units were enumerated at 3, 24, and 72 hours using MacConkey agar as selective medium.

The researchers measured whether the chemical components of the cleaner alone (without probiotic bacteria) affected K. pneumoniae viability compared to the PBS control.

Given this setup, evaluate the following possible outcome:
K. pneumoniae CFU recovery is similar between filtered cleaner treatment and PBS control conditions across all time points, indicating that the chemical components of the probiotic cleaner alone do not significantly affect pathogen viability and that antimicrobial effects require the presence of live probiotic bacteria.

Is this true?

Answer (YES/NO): NO